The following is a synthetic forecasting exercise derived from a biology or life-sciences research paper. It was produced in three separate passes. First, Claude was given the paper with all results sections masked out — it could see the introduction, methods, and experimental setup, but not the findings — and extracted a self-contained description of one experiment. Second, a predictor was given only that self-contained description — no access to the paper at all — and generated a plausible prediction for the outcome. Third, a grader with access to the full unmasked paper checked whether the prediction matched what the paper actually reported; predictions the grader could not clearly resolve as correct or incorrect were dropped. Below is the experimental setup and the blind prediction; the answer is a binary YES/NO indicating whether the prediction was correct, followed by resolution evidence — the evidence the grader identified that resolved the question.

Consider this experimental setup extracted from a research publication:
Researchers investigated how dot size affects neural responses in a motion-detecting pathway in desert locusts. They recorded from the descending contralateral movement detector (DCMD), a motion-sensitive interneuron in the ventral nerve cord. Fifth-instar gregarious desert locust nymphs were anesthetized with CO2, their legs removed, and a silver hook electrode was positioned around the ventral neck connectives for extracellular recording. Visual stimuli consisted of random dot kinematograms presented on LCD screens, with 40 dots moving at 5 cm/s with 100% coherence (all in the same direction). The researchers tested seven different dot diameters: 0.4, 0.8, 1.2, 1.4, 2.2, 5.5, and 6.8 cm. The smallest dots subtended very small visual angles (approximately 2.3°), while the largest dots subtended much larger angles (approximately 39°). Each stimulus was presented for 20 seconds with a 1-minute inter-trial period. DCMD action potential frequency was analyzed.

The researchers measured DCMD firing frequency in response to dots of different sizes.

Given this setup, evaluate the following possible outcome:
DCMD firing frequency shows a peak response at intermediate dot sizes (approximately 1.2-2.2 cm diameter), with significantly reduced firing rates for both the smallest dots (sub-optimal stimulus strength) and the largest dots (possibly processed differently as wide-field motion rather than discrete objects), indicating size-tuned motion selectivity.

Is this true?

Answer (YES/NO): NO